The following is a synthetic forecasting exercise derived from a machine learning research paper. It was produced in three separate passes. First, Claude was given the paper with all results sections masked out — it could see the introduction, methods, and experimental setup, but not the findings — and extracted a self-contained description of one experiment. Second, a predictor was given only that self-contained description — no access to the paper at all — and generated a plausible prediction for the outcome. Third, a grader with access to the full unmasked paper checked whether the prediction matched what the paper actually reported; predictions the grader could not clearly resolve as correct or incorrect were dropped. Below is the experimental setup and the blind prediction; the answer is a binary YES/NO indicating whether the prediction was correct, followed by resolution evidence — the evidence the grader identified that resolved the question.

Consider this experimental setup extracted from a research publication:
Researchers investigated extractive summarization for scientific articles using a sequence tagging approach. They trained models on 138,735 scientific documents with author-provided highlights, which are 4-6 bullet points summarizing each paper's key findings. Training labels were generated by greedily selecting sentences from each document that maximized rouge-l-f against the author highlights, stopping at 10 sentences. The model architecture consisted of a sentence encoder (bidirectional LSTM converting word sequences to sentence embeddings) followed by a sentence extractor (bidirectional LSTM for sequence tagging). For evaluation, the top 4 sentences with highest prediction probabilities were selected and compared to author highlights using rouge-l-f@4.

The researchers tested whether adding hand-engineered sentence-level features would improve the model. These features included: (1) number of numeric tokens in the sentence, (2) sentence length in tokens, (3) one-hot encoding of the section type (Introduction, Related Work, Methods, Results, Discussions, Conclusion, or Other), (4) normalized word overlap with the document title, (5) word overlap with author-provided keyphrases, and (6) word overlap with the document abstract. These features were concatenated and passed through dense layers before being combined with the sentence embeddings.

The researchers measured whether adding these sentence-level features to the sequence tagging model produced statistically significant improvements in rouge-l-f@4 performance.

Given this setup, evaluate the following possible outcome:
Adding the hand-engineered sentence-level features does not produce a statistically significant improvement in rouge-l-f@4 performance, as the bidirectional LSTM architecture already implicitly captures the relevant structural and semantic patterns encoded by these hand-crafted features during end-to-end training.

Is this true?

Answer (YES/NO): YES